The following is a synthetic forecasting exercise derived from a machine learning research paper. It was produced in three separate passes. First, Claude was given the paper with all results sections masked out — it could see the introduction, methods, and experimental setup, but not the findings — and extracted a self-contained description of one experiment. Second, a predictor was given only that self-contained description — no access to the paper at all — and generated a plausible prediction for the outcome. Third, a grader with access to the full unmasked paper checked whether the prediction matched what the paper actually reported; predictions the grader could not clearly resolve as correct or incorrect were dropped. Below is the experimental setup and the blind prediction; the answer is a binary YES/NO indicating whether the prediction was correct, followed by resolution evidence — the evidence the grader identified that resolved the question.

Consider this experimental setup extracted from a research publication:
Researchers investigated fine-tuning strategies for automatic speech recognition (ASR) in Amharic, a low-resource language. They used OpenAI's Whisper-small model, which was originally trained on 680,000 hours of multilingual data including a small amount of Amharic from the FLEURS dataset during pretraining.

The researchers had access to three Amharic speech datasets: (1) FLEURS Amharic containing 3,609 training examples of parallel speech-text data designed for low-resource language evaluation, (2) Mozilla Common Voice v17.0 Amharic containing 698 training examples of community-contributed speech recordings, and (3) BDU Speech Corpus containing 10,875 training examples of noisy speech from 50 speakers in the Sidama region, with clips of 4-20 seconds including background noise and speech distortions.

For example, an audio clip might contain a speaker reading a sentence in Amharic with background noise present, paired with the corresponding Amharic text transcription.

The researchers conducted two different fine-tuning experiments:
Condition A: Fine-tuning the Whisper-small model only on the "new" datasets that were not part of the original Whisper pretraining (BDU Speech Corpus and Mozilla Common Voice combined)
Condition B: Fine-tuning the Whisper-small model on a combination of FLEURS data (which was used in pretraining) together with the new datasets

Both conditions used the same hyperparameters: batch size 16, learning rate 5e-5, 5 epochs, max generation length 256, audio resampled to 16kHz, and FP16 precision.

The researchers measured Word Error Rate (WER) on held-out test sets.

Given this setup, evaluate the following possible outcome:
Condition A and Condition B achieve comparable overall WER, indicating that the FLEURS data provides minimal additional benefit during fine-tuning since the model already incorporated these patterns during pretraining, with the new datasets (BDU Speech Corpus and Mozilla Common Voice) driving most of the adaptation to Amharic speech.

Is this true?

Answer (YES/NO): NO